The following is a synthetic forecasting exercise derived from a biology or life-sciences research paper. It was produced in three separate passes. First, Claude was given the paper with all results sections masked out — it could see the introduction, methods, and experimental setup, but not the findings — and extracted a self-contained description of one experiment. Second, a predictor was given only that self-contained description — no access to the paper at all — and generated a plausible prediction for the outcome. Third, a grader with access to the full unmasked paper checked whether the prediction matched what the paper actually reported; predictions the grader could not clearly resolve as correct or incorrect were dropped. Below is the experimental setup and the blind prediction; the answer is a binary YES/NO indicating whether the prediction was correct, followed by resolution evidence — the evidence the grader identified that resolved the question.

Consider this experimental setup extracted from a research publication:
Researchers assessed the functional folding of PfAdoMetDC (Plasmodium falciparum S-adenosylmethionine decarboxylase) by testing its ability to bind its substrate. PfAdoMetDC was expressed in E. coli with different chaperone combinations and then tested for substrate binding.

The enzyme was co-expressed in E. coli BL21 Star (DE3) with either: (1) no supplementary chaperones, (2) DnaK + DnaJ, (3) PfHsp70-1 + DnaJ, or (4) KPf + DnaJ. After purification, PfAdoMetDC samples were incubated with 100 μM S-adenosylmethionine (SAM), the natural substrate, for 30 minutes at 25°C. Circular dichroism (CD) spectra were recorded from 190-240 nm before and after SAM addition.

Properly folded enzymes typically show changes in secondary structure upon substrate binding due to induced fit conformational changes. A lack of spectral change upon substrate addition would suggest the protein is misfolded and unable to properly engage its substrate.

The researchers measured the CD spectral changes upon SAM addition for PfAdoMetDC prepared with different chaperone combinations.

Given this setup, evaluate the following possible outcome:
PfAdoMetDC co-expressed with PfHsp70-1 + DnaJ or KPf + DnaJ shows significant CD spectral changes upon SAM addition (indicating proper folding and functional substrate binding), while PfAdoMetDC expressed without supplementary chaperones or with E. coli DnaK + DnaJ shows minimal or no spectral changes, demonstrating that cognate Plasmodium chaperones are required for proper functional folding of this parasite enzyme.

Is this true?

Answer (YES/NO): NO